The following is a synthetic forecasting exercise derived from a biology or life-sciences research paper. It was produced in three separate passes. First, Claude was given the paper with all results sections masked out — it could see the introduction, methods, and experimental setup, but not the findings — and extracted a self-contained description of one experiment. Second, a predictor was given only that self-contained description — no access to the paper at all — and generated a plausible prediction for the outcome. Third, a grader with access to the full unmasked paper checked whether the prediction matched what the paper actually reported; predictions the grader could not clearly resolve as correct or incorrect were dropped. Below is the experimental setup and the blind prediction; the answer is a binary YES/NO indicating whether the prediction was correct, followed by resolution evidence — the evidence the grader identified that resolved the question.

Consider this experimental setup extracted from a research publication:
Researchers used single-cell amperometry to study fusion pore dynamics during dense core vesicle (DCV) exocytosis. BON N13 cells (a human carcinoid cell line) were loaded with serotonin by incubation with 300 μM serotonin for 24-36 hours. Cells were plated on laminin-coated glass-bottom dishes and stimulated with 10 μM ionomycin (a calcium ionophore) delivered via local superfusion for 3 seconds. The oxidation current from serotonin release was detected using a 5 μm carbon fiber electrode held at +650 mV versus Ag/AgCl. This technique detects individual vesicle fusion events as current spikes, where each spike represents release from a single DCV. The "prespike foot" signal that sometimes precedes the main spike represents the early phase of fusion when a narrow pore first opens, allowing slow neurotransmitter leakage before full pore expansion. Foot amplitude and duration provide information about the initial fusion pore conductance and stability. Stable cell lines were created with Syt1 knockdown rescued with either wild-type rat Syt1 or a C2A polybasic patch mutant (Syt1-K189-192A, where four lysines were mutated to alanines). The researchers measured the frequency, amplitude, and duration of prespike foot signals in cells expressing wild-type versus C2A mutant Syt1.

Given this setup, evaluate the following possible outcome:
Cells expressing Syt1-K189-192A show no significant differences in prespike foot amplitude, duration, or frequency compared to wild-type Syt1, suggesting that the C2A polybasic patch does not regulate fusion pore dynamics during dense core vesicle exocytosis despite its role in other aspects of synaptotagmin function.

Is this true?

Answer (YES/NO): NO